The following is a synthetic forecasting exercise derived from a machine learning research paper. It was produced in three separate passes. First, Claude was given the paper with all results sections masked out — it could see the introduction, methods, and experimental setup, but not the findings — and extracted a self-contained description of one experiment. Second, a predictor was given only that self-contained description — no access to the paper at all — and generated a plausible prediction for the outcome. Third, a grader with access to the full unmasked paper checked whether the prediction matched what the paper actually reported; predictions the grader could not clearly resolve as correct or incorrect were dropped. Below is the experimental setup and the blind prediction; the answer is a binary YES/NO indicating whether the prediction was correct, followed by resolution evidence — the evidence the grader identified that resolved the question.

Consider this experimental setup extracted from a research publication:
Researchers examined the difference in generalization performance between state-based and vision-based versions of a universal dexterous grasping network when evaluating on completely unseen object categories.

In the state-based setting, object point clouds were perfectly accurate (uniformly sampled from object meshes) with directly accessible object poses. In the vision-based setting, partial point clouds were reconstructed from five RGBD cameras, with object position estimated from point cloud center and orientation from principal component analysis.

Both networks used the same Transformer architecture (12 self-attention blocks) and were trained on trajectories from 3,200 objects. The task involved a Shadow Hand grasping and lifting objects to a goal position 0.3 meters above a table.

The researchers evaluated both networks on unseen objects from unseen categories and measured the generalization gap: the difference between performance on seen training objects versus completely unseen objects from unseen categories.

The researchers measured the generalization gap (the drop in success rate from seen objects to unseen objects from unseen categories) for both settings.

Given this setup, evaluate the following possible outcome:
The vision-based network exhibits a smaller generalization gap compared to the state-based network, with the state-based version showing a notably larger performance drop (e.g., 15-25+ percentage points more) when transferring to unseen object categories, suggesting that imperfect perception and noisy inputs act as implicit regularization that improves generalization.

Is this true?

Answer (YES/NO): NO